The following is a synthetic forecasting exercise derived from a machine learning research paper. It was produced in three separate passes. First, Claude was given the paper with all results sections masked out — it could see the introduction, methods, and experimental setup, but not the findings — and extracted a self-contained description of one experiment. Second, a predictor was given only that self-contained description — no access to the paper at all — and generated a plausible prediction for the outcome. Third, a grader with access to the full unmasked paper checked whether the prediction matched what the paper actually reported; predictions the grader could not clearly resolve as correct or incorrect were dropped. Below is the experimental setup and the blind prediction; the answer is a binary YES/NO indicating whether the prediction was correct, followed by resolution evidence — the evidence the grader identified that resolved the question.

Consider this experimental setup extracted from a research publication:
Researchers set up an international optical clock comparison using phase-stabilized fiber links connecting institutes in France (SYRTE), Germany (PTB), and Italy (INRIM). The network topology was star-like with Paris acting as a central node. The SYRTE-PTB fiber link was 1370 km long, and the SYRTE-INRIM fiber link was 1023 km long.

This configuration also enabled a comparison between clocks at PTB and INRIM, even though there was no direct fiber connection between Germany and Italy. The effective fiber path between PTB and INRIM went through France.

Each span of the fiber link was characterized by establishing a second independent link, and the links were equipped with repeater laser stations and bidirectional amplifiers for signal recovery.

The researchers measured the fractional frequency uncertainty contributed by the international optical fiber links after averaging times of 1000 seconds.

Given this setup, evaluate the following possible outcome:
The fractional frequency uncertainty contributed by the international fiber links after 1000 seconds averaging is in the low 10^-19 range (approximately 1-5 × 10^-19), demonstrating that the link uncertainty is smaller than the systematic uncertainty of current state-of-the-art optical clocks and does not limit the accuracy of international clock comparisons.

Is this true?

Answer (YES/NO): NO